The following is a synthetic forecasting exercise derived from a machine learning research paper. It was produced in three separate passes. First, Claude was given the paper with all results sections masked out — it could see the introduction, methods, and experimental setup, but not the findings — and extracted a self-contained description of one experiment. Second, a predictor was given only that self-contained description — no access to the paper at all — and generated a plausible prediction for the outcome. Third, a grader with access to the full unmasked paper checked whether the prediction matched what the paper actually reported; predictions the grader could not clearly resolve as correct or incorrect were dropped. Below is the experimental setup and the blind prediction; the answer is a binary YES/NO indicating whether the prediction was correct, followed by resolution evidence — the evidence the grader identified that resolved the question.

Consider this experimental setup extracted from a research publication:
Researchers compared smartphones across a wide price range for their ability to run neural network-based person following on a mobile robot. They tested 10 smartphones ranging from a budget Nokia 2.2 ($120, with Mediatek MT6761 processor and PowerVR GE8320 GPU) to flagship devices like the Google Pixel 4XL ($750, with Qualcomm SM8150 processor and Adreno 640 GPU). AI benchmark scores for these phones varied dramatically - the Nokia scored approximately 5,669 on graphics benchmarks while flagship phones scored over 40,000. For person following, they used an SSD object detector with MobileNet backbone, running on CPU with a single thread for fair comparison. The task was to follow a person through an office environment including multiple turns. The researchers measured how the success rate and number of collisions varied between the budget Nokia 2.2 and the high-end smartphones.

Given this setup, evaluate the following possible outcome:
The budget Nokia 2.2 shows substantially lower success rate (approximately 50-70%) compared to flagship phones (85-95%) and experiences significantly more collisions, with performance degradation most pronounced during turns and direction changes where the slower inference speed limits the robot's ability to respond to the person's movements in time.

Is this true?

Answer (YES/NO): NO